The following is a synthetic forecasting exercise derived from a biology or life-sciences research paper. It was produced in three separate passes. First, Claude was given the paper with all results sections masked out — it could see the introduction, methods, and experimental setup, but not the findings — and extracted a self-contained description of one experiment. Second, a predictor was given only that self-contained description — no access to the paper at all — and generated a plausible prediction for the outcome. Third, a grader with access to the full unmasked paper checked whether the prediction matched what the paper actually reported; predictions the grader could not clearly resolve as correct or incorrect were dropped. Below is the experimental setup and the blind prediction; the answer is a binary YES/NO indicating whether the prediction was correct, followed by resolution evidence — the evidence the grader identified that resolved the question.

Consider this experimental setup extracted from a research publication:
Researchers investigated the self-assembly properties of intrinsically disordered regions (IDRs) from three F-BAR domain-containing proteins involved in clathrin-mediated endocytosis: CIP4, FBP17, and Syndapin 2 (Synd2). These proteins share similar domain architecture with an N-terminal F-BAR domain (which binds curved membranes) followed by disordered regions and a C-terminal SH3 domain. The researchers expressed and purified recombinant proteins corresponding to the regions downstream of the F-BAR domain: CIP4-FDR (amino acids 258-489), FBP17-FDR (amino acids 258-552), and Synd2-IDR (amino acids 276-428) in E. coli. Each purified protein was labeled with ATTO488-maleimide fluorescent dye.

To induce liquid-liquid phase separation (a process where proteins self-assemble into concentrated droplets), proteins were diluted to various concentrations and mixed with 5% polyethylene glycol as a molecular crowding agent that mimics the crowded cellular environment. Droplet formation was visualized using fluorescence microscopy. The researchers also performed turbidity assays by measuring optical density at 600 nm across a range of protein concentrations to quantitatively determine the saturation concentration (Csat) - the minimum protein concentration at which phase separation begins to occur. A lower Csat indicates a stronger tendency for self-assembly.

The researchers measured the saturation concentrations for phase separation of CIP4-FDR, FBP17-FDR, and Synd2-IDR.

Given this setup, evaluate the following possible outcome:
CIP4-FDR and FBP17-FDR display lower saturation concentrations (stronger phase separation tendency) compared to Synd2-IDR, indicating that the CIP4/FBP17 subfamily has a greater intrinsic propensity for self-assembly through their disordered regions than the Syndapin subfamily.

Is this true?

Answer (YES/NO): YES